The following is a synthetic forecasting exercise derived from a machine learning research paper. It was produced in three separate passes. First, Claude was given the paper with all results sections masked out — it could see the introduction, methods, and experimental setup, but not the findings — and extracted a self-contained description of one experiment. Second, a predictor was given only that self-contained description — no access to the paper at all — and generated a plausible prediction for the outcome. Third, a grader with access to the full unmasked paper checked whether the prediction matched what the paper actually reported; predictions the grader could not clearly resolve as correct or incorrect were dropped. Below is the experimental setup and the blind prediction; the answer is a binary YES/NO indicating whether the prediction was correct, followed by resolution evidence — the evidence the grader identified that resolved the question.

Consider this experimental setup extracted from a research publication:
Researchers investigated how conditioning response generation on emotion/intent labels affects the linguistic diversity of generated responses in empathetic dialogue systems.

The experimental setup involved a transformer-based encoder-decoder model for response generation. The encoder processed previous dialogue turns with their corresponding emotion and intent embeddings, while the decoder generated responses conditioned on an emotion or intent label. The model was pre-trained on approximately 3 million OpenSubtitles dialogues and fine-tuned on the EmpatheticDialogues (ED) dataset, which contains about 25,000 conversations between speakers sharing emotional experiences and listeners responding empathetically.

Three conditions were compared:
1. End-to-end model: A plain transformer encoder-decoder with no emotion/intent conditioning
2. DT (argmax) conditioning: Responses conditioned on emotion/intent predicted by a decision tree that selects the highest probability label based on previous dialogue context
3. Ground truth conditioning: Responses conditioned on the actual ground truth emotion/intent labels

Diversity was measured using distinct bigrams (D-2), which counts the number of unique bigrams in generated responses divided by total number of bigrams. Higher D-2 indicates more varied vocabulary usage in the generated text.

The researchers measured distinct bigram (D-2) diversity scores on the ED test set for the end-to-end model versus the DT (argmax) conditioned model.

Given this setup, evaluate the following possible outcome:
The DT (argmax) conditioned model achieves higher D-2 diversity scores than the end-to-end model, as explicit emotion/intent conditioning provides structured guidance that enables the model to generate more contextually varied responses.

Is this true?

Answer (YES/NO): YES